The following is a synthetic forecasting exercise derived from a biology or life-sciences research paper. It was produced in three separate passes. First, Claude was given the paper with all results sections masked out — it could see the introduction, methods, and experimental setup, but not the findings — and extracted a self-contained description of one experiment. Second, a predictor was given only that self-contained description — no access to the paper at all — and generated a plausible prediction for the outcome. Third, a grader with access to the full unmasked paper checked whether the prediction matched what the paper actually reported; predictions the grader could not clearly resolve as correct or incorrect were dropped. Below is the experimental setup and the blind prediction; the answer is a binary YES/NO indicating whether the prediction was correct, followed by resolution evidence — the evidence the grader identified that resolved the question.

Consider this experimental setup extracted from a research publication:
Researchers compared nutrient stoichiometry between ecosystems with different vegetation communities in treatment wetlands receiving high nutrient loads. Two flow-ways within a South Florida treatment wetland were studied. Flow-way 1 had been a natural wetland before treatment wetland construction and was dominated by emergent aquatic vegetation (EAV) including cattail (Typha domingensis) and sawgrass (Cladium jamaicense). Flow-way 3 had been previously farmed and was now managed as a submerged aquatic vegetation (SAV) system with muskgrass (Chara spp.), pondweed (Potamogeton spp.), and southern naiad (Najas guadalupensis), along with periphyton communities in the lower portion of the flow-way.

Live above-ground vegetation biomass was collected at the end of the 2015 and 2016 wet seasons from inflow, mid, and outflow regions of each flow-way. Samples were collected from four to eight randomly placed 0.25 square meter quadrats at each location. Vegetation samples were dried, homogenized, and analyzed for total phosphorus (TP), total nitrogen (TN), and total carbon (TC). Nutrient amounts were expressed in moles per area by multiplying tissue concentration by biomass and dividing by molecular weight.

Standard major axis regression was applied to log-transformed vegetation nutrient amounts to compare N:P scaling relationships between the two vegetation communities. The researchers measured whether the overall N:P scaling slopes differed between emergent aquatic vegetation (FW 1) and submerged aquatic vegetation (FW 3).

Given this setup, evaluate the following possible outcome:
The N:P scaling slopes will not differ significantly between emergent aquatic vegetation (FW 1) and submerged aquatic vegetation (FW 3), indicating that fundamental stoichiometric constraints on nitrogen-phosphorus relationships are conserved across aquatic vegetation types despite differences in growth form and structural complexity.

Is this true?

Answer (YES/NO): NO